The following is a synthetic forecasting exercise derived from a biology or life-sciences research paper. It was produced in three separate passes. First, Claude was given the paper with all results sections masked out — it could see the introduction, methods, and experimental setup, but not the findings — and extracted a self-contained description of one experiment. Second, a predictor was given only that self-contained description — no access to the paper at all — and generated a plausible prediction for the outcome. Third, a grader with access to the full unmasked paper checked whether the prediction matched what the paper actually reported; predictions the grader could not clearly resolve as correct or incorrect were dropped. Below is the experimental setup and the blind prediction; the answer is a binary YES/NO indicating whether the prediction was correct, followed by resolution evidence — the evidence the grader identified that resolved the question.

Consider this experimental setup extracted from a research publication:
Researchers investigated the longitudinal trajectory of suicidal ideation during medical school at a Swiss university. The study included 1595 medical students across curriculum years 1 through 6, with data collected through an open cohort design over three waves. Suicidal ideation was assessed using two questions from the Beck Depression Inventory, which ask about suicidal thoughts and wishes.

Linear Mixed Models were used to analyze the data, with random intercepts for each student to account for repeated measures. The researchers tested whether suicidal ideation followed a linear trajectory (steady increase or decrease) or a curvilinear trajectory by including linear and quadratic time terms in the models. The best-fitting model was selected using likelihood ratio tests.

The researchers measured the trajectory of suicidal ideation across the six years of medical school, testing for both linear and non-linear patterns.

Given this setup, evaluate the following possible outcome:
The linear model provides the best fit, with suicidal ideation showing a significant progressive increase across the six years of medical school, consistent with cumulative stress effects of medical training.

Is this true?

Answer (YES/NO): NO